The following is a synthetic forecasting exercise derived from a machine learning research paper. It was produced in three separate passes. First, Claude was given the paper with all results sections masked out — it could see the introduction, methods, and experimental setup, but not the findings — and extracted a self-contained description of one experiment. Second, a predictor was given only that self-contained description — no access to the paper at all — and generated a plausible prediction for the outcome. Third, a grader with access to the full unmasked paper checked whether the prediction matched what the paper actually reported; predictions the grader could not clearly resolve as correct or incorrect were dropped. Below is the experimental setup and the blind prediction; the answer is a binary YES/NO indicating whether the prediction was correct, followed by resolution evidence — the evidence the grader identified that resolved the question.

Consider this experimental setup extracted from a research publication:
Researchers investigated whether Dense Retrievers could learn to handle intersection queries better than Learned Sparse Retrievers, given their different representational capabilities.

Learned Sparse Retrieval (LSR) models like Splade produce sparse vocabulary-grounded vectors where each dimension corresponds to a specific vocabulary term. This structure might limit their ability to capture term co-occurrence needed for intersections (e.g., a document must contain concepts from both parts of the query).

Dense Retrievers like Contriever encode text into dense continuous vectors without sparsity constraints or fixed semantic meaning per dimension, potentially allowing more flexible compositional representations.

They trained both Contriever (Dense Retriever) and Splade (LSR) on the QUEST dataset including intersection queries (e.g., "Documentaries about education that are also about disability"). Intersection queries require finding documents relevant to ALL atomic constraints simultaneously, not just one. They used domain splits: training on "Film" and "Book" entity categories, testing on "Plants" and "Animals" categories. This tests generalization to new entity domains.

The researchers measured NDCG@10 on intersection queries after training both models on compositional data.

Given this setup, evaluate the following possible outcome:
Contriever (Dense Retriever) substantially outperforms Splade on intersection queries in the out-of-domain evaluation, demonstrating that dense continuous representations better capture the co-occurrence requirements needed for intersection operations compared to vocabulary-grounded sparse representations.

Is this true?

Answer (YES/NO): NO